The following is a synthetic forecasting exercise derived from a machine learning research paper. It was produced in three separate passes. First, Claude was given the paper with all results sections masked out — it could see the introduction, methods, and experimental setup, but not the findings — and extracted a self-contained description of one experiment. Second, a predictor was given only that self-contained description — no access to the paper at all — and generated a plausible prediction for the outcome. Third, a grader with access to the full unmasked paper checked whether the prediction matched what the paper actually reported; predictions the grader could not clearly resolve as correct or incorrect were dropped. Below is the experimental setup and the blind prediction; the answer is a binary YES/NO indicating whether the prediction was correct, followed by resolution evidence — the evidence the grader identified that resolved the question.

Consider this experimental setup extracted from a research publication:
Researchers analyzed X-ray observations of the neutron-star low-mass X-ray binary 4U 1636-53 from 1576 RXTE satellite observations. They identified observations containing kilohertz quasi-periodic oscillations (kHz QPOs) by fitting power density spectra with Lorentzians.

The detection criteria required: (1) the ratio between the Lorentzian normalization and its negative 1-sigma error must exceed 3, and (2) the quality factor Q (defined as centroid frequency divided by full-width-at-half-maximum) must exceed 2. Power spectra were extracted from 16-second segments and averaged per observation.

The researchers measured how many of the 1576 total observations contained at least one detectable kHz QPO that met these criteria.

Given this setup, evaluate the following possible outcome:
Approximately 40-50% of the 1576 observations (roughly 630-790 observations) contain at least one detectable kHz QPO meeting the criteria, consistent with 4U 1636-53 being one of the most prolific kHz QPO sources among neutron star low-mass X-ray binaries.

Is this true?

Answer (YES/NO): NO